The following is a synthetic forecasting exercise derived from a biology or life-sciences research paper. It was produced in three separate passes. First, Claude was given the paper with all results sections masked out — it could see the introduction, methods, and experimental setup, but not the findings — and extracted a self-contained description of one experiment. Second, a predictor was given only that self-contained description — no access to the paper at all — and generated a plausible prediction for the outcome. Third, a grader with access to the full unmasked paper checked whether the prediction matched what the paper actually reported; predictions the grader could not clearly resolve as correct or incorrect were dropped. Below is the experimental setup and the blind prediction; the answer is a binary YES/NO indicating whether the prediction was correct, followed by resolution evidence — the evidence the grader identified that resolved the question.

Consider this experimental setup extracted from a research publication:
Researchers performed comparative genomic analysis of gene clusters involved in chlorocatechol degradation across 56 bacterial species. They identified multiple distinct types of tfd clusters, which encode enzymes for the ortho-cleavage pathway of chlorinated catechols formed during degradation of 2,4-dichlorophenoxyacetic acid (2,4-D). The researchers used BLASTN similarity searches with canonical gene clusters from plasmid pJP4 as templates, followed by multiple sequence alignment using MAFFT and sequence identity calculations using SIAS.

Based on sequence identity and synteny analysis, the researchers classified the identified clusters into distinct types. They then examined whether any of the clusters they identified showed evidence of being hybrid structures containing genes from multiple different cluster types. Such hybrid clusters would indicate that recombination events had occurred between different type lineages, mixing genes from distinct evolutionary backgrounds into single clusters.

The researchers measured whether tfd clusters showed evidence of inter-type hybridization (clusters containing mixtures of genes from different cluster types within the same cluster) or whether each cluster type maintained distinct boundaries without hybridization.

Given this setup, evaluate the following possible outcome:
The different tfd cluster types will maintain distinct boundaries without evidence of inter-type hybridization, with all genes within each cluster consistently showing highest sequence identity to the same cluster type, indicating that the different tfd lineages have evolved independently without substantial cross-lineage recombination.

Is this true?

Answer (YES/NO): YES